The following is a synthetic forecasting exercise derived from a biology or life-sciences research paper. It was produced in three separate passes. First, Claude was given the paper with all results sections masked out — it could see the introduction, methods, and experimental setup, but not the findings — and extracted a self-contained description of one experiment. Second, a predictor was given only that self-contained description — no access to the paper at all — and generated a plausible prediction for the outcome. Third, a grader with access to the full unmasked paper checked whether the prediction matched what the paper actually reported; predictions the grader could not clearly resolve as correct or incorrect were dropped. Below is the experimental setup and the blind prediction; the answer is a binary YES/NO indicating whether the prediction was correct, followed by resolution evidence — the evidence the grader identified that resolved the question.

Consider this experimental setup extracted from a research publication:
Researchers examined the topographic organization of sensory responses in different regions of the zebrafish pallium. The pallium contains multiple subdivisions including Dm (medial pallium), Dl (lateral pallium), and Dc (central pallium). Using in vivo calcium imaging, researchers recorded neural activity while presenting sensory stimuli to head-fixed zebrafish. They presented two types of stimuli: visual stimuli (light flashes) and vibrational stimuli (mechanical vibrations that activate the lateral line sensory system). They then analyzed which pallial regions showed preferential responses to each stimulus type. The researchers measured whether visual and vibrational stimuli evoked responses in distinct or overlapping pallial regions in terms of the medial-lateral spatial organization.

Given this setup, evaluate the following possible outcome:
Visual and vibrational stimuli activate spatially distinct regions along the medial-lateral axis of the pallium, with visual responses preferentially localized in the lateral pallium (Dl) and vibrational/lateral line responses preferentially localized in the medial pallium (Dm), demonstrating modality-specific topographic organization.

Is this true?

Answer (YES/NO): YES